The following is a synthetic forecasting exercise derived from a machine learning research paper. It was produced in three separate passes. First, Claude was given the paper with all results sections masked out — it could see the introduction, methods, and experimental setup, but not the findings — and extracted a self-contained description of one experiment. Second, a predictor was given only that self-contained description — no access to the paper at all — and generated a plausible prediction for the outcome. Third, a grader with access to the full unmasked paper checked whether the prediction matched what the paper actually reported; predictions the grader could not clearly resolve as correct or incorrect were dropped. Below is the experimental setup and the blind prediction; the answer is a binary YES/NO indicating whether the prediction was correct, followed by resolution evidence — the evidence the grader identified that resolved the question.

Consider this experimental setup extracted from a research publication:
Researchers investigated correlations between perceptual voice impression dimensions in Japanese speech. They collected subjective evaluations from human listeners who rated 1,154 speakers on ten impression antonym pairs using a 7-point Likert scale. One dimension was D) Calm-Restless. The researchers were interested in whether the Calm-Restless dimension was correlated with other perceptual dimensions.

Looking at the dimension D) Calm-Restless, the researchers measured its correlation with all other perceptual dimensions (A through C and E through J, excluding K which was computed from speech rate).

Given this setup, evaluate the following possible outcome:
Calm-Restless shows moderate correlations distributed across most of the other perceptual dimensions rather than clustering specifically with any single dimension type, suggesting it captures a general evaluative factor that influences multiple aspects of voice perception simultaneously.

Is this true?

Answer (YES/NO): NO